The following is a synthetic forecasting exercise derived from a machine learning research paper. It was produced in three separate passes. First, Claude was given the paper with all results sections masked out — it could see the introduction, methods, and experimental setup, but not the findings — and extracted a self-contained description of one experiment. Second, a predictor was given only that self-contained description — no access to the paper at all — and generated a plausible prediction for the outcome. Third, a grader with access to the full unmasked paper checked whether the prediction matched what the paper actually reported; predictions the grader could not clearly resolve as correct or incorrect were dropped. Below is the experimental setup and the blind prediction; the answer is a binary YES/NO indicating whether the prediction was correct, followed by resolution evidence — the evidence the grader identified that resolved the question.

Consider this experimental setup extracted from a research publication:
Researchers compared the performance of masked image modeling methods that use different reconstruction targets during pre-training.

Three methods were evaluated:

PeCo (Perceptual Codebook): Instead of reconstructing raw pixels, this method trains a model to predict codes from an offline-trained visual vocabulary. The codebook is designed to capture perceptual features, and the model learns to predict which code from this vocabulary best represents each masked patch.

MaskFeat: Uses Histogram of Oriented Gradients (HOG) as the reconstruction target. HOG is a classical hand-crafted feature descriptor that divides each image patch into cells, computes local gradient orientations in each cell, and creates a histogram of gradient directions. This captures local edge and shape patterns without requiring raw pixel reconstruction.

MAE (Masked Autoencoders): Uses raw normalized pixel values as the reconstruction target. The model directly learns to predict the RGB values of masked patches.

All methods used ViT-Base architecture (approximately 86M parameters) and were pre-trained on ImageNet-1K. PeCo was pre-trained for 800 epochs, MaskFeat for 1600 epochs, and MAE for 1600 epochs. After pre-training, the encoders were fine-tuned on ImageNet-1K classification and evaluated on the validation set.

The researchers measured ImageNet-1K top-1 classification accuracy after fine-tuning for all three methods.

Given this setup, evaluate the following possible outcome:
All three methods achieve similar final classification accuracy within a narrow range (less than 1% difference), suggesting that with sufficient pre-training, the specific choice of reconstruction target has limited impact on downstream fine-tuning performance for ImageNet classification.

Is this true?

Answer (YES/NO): NO